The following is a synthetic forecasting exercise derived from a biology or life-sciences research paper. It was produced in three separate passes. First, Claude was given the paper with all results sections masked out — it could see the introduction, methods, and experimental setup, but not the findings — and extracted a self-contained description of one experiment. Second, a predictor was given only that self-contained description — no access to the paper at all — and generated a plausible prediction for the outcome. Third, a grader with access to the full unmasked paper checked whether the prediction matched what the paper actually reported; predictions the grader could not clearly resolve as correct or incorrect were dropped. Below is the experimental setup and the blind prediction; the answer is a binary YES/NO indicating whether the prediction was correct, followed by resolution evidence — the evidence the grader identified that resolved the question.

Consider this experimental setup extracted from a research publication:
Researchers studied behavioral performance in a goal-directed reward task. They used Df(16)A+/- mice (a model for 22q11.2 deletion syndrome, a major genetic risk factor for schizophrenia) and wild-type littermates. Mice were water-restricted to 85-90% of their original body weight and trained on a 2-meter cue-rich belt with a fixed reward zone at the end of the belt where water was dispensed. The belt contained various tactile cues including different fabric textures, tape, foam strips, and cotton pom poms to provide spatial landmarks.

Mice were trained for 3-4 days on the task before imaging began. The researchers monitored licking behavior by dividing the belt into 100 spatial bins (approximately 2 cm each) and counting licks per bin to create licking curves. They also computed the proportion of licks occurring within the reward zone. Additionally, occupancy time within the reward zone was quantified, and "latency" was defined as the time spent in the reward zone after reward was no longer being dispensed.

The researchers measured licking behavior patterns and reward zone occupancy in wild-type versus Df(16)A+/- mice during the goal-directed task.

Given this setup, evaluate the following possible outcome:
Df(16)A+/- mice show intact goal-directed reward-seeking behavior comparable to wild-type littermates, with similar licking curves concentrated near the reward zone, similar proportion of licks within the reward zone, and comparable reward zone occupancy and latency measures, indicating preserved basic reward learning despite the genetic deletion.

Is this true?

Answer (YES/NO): NO